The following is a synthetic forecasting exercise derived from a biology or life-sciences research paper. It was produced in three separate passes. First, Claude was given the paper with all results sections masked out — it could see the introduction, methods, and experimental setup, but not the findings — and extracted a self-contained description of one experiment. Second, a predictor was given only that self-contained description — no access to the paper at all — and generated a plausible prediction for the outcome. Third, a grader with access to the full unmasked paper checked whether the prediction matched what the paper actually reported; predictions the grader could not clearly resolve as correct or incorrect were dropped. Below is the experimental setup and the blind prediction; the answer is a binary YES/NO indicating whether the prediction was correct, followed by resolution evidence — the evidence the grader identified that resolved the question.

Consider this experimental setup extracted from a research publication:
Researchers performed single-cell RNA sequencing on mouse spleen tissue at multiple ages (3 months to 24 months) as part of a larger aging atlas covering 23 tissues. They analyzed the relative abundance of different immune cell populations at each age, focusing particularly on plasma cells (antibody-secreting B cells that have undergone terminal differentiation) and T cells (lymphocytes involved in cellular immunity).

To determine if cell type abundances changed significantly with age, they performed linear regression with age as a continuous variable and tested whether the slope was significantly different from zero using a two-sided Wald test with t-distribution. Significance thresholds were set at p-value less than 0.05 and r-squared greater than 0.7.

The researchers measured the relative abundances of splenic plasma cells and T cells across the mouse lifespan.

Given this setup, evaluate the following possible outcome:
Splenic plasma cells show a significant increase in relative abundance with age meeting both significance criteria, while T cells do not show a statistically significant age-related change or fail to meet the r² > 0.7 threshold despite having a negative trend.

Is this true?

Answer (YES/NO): NO